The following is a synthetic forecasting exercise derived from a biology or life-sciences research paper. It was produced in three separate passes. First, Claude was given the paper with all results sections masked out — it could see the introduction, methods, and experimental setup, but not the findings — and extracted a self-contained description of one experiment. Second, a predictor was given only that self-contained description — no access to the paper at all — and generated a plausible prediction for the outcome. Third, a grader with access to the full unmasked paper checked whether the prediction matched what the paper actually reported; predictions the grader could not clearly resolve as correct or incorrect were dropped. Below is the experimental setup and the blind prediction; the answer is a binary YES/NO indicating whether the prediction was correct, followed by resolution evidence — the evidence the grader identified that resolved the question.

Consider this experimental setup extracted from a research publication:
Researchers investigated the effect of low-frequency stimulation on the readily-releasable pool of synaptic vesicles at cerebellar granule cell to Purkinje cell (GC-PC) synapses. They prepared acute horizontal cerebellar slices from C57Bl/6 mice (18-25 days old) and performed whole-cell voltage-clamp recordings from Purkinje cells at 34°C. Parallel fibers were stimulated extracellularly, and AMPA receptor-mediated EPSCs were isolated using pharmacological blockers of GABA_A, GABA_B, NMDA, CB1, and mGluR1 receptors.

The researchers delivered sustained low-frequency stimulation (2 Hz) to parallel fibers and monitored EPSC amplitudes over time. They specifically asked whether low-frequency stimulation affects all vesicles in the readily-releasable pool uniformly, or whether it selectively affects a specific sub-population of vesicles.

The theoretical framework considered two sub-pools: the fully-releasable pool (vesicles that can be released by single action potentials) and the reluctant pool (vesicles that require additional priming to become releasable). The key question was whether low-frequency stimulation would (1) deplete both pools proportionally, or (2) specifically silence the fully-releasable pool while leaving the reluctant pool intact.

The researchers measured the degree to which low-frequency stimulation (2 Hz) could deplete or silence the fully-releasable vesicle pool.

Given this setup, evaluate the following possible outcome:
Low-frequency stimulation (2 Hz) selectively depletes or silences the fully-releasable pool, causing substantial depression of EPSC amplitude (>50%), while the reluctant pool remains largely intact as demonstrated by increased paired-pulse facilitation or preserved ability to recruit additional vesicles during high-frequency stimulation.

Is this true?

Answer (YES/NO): YES